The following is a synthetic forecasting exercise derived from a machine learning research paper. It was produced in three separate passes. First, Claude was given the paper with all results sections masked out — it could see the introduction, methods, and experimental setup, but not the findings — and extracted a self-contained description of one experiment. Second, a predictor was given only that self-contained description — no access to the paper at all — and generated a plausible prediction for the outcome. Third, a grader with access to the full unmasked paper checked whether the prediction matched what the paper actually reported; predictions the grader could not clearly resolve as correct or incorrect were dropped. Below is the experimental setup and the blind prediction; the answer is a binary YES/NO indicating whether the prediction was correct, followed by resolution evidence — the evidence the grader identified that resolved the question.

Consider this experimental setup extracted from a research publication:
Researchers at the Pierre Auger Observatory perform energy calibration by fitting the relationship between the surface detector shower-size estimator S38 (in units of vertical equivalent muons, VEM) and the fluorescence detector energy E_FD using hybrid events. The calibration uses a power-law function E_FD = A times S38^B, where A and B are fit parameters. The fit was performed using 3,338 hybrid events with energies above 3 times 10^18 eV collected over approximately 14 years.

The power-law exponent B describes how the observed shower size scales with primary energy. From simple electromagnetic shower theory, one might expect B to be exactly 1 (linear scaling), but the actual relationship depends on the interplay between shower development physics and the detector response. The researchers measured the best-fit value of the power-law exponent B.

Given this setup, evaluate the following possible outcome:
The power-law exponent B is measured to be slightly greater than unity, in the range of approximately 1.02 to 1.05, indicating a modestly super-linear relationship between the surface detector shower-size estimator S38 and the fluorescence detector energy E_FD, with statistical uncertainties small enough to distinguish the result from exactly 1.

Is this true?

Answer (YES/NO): YES